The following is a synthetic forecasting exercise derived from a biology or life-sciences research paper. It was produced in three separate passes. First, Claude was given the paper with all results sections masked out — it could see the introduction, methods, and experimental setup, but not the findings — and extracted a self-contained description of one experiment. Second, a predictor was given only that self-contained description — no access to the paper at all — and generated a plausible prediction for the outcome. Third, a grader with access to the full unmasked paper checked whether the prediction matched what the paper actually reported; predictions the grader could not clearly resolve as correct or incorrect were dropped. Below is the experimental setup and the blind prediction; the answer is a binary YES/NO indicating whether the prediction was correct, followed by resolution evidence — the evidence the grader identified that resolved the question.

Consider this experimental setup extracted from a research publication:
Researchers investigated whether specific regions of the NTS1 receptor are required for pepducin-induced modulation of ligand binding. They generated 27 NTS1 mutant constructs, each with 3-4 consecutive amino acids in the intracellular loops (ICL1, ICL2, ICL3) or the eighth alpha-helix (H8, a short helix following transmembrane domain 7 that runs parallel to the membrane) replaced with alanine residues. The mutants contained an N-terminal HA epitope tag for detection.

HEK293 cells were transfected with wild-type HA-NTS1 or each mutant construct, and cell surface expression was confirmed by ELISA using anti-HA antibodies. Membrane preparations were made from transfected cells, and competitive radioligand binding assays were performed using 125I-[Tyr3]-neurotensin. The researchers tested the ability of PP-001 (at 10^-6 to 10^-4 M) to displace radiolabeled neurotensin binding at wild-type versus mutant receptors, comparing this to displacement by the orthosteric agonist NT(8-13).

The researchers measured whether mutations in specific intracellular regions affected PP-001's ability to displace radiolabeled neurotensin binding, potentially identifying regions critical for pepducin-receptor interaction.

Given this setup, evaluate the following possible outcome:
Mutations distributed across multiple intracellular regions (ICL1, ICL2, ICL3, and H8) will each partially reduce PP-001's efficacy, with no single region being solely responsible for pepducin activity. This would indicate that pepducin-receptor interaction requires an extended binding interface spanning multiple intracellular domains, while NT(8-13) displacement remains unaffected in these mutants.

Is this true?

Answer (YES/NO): NO